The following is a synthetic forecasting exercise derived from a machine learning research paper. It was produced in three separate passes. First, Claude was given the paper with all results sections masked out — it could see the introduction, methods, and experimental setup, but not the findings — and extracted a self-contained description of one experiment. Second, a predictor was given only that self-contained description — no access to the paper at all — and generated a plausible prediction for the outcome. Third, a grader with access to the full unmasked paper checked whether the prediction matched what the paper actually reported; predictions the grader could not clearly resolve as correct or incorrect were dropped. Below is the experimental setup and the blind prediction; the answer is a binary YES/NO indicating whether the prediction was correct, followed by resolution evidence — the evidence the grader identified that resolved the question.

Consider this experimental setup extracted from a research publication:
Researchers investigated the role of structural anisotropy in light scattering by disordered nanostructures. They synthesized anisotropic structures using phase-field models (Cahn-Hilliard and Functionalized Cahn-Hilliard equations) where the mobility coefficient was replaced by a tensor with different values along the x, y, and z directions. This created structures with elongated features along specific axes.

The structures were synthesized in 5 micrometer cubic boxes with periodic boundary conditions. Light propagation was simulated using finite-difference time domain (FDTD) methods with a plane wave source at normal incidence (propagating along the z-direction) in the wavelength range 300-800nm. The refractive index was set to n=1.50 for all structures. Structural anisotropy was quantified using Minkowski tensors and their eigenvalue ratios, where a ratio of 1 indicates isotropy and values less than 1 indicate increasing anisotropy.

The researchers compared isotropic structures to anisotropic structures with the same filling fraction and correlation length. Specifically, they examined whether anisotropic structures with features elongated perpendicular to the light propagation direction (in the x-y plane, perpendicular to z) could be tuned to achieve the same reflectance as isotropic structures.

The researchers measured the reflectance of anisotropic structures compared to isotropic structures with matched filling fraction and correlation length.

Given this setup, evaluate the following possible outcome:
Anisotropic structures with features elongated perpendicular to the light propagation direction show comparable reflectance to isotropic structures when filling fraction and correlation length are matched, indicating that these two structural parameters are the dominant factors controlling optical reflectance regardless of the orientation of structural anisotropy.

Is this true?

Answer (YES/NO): NO